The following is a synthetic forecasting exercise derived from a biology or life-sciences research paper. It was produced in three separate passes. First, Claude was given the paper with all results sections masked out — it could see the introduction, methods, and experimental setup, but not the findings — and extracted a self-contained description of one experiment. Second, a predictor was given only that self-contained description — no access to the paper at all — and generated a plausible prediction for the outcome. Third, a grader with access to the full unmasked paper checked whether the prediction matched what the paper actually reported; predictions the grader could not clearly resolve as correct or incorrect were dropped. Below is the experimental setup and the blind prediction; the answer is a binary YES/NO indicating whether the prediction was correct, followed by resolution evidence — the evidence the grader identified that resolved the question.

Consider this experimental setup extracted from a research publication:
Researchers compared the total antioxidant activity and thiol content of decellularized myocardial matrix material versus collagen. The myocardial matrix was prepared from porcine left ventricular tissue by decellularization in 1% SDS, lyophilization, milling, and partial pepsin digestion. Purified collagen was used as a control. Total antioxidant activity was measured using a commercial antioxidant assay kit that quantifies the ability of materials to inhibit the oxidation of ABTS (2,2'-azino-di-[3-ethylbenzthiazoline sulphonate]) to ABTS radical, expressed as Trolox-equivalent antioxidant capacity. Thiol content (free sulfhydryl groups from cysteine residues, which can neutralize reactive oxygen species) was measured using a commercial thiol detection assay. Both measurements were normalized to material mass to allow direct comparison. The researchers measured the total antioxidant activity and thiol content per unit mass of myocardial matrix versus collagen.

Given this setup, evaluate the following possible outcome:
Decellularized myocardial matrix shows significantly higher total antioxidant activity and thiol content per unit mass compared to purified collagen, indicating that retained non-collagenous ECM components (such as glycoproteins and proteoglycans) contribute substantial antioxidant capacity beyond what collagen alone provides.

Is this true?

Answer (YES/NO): YES